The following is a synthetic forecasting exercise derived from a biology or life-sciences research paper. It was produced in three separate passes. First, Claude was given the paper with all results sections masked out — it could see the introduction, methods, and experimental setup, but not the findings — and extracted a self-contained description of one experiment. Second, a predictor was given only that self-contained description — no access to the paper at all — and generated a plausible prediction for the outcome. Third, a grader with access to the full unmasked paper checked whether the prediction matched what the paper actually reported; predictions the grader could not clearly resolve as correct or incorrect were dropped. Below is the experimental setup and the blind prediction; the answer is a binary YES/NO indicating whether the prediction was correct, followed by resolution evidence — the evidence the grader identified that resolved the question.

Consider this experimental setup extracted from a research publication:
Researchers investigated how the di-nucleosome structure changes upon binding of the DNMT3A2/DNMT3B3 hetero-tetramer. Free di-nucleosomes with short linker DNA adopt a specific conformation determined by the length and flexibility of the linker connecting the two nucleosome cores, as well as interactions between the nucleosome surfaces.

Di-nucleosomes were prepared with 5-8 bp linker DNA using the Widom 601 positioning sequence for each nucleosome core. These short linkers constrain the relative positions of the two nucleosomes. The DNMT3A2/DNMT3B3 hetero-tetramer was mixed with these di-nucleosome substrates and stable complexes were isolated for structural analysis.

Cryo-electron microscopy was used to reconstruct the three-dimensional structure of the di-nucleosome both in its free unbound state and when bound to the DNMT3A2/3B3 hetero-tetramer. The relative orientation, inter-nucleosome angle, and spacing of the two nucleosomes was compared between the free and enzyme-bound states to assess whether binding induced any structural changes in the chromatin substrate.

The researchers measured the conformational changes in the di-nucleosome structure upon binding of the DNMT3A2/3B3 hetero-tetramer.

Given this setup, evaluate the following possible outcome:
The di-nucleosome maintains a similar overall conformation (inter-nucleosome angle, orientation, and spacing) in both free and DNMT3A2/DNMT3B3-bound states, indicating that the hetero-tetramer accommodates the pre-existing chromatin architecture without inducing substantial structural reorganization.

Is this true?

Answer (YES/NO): NO